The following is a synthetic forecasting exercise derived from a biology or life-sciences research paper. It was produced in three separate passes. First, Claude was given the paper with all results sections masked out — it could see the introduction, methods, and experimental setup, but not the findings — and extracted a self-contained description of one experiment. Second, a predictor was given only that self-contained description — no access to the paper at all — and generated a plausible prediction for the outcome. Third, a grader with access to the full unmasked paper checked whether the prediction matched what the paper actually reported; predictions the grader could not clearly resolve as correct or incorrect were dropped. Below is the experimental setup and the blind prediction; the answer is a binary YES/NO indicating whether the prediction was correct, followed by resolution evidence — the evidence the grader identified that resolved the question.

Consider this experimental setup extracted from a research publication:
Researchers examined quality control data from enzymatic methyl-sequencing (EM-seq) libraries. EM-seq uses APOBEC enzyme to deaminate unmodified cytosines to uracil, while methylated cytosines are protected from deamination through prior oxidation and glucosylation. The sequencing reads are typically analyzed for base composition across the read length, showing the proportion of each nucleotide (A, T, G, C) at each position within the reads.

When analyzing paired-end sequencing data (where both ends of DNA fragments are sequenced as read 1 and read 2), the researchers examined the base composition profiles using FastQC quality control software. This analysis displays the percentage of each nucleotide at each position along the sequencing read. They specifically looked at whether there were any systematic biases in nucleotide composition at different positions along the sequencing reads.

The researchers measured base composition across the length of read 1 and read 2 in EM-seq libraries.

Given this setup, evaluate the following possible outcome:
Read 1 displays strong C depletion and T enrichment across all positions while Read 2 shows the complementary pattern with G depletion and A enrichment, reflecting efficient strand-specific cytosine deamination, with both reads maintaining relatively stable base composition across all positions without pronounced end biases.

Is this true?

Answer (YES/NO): NO